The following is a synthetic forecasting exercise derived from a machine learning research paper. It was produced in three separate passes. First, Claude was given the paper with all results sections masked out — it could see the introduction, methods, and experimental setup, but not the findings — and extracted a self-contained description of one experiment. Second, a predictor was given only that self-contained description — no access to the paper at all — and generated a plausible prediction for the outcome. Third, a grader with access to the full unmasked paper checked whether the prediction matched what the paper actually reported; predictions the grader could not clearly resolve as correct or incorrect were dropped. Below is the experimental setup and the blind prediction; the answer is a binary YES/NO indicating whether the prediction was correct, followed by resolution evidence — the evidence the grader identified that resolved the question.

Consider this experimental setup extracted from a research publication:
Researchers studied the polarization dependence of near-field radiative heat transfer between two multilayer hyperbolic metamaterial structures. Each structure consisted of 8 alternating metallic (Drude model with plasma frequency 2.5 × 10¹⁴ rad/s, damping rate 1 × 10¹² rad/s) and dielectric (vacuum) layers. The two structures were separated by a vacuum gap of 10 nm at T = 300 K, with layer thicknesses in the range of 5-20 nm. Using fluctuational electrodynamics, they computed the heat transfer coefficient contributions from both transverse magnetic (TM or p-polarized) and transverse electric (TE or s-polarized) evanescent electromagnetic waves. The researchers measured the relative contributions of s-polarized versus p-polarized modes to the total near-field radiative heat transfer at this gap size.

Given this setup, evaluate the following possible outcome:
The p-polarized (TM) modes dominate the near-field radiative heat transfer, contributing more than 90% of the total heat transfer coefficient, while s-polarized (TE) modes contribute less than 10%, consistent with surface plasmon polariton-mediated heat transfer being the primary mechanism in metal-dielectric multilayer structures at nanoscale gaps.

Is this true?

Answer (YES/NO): YES